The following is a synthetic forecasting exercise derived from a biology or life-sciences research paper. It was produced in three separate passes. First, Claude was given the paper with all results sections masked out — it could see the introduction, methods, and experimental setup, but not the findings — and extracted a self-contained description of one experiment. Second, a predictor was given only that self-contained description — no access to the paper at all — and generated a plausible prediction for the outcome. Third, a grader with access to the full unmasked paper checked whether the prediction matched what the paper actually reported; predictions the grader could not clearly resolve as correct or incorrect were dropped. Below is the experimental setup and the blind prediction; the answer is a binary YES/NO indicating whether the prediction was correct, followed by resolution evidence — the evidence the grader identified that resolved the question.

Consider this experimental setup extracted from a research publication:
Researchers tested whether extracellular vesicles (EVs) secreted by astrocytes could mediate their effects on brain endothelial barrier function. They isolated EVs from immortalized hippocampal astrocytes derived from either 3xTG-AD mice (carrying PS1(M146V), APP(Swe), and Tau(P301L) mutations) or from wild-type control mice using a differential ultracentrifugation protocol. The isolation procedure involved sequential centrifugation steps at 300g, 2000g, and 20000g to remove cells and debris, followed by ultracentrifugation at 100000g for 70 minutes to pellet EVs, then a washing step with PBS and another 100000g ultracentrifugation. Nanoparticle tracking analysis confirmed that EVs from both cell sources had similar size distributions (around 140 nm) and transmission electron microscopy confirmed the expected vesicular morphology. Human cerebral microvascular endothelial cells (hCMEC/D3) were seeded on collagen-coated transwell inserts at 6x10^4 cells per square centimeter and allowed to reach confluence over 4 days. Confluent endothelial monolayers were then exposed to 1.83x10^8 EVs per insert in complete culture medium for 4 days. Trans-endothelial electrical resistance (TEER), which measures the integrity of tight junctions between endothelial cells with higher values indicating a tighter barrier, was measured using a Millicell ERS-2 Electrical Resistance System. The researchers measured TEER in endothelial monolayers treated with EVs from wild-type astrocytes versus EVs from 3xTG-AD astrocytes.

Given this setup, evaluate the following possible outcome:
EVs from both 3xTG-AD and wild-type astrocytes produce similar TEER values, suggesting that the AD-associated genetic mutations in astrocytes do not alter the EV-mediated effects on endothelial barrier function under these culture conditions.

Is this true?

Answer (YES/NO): NO